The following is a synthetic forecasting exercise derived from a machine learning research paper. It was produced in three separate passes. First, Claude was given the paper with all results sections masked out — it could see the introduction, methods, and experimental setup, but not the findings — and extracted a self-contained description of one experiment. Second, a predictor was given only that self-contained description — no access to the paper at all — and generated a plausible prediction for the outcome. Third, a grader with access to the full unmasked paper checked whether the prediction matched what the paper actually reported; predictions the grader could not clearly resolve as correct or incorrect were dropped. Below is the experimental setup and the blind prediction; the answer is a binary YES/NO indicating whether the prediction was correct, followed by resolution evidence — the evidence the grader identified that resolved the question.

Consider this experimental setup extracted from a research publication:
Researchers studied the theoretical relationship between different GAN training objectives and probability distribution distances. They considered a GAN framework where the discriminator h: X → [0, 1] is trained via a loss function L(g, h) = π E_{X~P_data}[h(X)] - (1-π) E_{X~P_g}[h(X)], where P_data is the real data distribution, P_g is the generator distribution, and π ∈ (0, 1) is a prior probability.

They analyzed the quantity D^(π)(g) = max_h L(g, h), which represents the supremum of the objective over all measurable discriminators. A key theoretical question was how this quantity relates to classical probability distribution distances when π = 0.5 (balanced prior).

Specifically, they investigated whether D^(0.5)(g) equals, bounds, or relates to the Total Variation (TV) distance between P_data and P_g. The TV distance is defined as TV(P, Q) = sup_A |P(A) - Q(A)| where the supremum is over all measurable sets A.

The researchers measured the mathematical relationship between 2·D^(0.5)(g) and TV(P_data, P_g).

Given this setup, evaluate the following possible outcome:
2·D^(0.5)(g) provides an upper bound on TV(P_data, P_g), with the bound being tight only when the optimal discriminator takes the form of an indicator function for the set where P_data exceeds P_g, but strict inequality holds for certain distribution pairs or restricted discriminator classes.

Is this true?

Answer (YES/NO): NO